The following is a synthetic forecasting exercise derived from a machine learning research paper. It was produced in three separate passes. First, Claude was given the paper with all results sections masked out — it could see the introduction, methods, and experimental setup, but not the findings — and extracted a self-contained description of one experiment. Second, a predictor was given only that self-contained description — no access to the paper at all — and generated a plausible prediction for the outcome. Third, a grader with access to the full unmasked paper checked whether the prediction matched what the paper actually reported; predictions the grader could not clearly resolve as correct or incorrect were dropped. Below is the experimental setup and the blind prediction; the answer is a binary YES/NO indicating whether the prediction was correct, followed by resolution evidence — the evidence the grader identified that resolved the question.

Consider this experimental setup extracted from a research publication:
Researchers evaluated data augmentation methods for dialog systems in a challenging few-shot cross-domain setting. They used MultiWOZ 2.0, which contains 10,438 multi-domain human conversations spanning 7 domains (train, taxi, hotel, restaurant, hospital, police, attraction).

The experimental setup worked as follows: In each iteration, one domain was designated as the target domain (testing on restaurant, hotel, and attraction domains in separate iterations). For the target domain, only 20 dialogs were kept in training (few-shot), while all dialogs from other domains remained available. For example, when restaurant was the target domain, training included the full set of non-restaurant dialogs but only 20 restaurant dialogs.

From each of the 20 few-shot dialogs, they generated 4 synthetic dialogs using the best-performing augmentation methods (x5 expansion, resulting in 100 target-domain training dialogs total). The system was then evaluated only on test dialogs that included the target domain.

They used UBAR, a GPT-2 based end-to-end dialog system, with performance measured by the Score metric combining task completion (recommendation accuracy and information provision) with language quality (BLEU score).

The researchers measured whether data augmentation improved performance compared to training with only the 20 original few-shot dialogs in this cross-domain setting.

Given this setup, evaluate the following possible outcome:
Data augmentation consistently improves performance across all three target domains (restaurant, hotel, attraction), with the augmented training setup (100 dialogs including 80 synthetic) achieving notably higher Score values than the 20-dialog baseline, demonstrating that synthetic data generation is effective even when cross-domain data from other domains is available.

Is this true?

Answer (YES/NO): YES